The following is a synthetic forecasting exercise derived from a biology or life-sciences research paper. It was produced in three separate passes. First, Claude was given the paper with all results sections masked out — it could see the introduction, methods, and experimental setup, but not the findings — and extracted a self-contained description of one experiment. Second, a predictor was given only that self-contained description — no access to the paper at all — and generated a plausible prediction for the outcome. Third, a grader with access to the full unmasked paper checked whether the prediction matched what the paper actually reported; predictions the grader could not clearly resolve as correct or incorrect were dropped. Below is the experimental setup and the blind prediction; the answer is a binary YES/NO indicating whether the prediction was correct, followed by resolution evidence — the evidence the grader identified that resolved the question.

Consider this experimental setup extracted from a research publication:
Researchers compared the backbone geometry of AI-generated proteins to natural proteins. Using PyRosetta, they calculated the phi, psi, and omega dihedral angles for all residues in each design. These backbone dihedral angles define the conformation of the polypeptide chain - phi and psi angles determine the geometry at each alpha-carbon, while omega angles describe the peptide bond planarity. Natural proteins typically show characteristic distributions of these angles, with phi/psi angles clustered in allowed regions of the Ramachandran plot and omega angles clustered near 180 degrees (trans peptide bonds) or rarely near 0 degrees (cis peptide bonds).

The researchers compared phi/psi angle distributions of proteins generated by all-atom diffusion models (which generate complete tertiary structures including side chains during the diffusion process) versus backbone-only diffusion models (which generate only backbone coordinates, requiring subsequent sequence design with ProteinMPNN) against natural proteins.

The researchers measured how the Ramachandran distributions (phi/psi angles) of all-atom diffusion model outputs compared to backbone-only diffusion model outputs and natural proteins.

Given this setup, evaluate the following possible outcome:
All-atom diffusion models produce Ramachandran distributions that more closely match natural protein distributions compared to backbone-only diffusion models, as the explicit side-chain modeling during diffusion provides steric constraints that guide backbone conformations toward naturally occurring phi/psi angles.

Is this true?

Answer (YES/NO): NO